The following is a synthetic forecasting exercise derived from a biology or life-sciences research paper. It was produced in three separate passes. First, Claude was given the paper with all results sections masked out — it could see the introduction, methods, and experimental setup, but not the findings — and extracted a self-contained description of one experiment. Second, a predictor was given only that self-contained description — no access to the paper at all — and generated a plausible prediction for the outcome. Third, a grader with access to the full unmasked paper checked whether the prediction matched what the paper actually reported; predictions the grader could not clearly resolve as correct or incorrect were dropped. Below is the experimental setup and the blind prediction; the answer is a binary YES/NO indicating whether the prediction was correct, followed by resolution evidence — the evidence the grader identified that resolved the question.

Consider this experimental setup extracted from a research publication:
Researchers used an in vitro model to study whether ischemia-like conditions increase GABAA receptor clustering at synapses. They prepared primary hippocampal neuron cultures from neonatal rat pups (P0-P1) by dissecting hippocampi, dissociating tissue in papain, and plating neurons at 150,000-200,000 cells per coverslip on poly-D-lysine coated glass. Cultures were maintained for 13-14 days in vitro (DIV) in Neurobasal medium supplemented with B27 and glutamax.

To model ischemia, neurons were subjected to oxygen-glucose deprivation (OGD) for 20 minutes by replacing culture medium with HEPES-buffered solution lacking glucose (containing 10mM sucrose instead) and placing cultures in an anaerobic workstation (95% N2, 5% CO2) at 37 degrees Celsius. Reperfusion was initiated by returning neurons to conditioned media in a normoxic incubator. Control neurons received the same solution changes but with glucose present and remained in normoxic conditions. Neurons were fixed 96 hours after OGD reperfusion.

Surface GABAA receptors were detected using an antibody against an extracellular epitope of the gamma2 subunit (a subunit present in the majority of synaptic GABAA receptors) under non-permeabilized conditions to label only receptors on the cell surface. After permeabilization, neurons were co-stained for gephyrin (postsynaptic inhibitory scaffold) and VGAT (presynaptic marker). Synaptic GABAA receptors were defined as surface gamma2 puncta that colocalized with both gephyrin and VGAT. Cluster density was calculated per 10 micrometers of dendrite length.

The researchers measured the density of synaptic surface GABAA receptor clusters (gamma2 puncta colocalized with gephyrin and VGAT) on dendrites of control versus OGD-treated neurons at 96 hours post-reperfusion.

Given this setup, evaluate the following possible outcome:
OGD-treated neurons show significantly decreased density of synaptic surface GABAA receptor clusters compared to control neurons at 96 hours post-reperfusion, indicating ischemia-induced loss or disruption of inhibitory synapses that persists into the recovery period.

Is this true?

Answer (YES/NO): NO